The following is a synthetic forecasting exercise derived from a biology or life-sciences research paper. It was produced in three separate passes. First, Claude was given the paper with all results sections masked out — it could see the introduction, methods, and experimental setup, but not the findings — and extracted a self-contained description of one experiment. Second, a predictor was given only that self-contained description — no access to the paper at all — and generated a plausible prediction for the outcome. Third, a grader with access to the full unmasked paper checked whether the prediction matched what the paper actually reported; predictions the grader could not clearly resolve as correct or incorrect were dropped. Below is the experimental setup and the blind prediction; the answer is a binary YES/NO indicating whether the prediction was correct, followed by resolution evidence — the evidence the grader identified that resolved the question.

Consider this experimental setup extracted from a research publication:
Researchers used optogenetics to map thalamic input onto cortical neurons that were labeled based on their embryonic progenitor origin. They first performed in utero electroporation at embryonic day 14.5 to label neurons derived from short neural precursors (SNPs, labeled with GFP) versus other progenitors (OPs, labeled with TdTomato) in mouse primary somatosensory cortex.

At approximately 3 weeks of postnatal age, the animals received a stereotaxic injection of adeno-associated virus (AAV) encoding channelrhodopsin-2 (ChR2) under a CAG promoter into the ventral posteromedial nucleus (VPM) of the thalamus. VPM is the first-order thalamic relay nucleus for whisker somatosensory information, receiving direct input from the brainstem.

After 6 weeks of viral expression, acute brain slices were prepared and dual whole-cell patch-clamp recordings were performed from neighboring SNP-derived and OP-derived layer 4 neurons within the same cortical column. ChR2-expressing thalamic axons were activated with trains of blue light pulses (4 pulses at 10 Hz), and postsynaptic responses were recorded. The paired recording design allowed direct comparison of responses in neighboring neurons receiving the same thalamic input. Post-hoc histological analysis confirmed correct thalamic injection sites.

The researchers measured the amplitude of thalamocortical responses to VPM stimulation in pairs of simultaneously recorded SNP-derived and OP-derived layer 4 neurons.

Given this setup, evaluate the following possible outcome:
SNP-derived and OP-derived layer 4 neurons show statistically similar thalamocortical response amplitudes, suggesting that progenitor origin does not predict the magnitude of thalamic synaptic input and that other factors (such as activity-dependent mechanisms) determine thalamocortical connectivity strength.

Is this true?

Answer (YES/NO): NO